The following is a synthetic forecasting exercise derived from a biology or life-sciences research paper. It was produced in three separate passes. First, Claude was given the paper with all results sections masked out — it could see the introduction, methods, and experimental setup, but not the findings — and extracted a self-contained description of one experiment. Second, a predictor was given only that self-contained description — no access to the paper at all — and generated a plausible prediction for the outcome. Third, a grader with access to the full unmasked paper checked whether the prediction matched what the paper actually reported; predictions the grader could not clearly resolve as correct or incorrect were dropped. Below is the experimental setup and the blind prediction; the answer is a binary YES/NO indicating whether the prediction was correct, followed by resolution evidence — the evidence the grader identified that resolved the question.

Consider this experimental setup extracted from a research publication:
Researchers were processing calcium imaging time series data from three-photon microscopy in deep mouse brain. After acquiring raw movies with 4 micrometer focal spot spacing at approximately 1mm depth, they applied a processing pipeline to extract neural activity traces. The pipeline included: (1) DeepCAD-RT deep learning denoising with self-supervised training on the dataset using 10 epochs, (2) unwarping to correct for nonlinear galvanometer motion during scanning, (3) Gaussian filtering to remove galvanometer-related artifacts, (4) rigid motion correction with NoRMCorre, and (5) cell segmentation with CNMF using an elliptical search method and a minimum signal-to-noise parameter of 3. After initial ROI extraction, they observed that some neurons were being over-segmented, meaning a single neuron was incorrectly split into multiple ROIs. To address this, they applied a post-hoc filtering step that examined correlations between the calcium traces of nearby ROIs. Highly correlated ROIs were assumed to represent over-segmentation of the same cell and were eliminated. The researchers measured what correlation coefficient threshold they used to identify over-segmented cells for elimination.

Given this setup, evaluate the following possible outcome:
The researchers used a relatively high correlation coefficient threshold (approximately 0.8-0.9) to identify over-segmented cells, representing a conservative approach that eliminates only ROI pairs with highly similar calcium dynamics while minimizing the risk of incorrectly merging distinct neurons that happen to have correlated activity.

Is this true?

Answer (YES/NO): YES